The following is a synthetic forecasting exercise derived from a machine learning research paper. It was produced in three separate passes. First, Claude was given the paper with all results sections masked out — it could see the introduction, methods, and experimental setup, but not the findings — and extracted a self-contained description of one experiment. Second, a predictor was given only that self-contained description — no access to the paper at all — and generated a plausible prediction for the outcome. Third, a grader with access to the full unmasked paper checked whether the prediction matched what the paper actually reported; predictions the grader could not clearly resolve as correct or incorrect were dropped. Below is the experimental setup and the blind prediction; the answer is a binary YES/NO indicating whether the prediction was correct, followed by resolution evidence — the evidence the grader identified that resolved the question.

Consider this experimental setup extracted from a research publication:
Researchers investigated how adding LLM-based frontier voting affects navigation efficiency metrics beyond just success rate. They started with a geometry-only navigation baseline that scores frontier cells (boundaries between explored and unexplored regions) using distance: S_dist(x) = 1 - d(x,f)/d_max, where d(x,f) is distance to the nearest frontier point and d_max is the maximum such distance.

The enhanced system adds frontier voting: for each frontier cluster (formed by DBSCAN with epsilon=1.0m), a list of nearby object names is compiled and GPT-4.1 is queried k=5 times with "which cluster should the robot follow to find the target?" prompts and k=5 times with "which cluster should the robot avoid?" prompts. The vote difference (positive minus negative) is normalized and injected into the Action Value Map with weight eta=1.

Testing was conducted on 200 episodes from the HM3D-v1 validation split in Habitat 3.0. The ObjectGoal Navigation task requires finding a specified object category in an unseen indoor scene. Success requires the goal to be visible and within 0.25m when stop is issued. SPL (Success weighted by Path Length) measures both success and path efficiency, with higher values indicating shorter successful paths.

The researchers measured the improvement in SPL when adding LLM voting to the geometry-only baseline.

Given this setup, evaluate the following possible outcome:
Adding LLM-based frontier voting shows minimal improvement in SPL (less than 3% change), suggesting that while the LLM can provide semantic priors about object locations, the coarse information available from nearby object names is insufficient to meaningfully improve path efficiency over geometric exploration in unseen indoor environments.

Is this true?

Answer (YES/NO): YES